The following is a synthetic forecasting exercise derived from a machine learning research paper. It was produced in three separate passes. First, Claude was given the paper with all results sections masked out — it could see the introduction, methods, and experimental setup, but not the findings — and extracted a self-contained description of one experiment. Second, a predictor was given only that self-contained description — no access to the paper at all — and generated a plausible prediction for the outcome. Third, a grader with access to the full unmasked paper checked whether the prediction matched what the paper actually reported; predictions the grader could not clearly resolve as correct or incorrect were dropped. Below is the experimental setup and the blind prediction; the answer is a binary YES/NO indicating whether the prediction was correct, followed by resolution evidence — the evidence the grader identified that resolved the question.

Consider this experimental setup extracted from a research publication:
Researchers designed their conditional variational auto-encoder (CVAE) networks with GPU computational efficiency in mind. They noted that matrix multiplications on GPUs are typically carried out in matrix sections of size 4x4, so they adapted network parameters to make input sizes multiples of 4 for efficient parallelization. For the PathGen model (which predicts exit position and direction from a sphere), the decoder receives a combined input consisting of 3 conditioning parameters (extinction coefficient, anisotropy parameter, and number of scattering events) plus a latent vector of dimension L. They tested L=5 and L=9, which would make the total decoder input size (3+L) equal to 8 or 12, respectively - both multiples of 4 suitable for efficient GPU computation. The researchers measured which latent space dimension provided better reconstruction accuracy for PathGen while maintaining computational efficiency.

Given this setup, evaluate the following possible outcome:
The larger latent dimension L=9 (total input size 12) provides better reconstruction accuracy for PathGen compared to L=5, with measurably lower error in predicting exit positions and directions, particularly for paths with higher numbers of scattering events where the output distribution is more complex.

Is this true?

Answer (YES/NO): NO